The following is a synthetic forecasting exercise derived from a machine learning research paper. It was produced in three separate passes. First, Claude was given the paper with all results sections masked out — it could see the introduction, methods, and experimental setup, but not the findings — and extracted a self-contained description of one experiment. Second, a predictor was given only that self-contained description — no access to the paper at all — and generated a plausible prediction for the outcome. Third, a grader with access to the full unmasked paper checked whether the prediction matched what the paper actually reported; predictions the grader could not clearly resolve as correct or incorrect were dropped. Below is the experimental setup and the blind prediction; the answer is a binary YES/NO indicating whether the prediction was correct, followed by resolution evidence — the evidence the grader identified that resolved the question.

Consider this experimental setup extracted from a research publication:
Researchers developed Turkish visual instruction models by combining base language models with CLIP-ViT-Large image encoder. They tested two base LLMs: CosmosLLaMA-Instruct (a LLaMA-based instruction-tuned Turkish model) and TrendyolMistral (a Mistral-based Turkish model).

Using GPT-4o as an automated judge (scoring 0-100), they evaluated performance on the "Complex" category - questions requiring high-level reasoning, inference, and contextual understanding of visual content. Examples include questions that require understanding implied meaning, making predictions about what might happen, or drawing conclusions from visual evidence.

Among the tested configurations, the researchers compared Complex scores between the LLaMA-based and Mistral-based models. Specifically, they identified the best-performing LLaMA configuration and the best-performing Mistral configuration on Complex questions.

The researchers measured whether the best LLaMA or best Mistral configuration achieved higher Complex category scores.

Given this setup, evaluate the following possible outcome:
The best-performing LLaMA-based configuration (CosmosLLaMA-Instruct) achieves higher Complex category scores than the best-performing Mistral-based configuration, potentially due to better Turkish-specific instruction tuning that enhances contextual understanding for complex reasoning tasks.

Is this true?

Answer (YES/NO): YES